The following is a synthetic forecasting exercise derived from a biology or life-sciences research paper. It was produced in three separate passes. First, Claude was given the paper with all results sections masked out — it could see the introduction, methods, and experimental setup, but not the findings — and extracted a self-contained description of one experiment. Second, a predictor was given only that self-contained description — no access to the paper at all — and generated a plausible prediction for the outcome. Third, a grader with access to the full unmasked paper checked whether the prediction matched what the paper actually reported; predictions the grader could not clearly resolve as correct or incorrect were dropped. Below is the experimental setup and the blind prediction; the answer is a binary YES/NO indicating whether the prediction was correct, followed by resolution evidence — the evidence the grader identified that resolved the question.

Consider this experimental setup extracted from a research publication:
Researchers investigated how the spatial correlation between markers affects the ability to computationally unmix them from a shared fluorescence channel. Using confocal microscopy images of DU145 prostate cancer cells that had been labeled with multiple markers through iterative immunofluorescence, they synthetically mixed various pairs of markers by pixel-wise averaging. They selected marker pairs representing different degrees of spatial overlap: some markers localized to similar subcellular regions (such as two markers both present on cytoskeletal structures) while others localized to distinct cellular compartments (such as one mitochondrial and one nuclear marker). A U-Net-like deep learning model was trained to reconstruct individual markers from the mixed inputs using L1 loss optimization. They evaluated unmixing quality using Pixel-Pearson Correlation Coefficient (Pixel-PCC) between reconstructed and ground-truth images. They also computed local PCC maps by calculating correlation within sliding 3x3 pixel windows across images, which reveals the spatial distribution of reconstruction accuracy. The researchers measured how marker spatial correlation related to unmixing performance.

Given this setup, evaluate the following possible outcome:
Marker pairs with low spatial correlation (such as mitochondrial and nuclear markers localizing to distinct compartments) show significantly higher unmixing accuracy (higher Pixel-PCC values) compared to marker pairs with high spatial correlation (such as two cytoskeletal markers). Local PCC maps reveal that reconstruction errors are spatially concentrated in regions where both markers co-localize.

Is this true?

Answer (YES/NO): YES